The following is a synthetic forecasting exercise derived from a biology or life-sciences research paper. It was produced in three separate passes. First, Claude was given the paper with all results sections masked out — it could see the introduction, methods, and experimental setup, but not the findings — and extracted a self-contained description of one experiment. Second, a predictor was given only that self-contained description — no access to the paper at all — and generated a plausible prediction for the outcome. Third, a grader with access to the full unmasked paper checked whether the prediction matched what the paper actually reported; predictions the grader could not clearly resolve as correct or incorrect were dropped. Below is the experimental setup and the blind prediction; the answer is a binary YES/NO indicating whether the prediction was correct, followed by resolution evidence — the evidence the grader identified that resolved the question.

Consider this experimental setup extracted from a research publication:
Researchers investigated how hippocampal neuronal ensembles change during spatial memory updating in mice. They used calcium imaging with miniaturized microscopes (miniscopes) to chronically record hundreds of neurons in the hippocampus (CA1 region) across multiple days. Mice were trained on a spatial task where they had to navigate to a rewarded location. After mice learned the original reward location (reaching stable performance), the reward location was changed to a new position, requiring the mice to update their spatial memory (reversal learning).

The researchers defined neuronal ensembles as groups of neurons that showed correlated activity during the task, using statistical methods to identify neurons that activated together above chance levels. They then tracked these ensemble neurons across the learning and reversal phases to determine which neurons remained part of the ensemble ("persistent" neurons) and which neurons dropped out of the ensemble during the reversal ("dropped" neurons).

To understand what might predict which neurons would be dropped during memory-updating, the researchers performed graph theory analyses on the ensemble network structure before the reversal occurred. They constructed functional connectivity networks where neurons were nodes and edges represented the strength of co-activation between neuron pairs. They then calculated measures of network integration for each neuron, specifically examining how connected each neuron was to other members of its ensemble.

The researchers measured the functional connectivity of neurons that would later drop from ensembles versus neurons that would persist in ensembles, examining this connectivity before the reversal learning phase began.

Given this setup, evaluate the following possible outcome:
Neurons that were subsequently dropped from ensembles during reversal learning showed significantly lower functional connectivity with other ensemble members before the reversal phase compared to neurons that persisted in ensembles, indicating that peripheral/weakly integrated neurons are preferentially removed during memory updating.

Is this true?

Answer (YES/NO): YES